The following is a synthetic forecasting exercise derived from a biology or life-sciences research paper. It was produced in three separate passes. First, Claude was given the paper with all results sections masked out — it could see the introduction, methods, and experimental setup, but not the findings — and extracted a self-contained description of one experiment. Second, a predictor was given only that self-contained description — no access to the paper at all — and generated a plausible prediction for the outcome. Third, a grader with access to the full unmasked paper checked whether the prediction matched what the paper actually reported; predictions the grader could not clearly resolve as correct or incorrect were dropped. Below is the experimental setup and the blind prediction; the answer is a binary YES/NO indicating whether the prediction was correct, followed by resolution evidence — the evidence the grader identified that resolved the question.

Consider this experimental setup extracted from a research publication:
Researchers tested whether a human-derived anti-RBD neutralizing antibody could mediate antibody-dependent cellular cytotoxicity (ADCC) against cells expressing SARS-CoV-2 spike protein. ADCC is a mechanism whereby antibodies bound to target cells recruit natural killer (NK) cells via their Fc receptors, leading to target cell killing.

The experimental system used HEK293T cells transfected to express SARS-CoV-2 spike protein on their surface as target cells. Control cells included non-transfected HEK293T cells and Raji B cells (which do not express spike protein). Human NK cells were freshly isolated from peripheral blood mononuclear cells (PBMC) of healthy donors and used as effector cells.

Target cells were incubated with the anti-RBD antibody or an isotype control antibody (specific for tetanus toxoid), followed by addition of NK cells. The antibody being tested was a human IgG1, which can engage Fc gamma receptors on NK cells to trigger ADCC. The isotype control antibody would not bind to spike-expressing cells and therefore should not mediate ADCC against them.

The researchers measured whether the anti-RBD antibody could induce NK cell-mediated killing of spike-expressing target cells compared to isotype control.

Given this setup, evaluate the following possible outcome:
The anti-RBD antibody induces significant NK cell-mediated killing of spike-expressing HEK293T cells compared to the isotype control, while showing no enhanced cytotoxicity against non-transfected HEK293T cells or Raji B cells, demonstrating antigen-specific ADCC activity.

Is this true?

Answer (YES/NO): YES